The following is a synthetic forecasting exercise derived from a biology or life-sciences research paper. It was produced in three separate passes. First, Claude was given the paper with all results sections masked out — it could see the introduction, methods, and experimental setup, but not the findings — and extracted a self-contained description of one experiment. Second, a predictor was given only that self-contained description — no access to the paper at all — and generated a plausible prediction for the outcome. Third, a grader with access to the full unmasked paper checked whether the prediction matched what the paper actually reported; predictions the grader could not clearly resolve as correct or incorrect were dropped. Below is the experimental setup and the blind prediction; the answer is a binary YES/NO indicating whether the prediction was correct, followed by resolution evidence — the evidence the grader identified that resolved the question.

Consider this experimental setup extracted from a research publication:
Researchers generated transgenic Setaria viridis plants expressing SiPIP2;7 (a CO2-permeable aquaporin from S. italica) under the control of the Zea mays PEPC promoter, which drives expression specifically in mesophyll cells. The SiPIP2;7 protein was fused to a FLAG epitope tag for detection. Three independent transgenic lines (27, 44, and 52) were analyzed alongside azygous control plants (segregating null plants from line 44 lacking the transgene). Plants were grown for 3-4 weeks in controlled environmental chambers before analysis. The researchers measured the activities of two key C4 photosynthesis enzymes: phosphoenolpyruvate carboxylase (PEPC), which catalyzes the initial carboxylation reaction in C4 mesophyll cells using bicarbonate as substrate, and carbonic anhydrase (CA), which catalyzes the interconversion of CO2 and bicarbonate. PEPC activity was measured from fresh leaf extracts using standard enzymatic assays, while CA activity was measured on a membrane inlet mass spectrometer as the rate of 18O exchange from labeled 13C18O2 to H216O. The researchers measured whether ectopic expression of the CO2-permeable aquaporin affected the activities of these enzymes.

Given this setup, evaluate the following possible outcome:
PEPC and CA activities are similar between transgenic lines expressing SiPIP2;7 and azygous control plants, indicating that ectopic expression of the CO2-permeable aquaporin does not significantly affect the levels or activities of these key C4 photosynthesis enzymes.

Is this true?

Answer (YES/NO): YES